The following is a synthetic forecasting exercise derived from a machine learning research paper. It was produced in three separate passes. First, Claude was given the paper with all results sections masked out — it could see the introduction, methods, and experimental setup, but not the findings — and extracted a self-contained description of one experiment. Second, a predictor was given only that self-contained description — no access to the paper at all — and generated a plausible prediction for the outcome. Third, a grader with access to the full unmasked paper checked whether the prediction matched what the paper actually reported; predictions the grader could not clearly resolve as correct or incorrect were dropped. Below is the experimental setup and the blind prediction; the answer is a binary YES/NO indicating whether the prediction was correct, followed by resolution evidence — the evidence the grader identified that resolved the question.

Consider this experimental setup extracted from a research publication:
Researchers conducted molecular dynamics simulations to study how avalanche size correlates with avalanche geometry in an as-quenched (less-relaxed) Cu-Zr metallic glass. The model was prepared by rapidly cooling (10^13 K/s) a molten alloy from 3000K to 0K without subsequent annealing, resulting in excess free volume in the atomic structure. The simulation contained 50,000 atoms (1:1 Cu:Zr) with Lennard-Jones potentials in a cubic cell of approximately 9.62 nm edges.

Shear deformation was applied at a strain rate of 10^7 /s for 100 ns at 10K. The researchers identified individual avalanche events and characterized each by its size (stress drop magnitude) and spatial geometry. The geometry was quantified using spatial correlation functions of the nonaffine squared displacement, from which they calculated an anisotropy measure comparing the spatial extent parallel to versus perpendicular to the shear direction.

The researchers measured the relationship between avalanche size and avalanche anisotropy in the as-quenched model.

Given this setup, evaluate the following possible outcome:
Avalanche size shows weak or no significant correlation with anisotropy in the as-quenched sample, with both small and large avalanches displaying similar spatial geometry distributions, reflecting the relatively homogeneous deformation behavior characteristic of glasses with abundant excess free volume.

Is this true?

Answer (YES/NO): YES